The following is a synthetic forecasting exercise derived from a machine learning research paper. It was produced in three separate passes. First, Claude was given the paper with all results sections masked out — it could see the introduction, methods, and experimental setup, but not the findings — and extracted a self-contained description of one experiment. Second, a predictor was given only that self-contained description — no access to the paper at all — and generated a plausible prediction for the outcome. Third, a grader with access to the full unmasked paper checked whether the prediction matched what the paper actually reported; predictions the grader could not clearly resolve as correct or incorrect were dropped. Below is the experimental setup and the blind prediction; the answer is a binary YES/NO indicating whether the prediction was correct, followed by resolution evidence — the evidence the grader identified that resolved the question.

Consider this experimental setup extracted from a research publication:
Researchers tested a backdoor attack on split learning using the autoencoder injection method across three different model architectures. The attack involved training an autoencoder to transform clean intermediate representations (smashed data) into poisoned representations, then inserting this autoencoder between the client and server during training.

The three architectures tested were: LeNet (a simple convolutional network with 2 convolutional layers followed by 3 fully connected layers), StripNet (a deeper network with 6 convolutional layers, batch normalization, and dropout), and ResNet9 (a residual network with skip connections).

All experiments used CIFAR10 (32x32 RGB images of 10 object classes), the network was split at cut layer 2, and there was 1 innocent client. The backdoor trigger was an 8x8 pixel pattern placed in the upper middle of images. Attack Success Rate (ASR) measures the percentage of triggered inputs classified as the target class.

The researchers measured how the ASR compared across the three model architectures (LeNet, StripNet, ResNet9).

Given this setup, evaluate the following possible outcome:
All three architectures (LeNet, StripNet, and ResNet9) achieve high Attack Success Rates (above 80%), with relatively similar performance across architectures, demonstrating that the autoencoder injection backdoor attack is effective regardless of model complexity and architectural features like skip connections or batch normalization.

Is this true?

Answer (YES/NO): NO